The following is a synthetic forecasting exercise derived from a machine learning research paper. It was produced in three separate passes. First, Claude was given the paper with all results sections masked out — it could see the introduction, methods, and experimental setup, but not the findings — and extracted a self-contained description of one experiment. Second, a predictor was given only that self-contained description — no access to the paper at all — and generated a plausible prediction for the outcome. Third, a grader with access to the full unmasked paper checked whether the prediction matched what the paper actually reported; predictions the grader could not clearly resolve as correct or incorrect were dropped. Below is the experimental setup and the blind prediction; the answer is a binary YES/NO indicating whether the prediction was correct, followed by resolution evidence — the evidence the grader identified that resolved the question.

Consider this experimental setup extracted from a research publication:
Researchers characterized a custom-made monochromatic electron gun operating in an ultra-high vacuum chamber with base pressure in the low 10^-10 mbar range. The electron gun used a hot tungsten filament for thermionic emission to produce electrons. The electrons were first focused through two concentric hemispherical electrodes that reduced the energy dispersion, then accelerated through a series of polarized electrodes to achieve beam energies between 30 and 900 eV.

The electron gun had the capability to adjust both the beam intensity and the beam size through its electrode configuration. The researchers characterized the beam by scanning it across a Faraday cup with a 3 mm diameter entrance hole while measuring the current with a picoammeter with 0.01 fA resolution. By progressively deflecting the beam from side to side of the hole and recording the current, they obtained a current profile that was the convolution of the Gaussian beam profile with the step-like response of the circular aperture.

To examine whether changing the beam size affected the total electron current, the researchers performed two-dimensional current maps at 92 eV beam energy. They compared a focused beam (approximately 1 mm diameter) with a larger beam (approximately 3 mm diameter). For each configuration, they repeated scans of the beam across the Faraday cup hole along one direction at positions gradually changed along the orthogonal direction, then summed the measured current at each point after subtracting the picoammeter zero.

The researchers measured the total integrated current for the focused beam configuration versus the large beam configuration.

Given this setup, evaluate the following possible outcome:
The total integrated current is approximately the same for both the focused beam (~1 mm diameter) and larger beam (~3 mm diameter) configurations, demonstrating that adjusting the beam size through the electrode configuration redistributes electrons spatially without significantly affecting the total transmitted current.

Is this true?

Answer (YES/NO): YES